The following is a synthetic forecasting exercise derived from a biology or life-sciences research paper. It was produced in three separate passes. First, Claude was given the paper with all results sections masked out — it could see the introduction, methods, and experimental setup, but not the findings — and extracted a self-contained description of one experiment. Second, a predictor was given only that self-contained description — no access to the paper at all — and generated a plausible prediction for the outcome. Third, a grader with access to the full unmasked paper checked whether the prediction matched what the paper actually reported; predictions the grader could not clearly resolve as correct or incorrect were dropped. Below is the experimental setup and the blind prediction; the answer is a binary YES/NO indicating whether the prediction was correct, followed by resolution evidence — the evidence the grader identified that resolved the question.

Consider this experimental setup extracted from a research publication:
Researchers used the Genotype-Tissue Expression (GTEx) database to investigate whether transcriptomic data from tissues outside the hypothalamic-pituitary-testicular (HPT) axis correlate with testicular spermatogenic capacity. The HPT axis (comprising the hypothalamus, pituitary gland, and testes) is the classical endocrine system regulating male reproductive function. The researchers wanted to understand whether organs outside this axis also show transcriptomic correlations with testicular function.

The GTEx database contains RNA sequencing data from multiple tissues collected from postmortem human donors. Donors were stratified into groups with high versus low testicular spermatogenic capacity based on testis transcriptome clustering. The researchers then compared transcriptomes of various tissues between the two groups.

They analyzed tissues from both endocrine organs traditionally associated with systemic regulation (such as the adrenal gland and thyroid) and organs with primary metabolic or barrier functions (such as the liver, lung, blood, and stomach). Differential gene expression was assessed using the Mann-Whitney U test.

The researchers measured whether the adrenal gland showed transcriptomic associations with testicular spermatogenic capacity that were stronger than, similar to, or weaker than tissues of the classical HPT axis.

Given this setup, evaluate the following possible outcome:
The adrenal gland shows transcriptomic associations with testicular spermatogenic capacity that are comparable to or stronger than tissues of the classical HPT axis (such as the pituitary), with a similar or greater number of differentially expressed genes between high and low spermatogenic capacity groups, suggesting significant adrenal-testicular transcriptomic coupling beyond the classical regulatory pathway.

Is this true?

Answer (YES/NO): NO